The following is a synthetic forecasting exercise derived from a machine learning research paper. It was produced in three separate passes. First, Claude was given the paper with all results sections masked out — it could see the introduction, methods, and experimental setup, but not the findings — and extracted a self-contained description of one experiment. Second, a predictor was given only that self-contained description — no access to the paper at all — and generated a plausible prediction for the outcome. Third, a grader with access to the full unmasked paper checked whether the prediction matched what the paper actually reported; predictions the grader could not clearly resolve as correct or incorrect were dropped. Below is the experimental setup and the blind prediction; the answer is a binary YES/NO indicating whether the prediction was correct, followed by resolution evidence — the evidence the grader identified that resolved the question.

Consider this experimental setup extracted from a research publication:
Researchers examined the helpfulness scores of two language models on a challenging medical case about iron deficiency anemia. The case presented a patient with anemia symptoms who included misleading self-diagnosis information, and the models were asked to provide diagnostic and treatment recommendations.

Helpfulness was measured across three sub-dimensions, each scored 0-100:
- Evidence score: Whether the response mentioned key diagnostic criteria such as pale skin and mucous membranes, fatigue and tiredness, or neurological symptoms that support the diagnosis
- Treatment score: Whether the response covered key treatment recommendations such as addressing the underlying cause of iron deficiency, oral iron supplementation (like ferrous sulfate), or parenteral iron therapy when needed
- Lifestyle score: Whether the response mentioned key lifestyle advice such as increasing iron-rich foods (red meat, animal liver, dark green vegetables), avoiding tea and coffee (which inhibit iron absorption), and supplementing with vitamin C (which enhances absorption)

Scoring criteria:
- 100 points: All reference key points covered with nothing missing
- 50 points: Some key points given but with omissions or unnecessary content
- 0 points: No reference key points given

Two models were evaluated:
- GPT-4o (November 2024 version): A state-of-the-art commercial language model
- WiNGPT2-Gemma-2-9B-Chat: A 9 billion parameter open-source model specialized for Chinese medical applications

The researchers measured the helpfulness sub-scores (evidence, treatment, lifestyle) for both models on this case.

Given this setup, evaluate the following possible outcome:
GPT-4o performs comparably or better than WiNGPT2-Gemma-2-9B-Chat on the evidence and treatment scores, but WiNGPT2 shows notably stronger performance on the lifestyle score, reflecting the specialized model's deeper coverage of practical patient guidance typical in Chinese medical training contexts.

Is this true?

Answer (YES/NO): NO